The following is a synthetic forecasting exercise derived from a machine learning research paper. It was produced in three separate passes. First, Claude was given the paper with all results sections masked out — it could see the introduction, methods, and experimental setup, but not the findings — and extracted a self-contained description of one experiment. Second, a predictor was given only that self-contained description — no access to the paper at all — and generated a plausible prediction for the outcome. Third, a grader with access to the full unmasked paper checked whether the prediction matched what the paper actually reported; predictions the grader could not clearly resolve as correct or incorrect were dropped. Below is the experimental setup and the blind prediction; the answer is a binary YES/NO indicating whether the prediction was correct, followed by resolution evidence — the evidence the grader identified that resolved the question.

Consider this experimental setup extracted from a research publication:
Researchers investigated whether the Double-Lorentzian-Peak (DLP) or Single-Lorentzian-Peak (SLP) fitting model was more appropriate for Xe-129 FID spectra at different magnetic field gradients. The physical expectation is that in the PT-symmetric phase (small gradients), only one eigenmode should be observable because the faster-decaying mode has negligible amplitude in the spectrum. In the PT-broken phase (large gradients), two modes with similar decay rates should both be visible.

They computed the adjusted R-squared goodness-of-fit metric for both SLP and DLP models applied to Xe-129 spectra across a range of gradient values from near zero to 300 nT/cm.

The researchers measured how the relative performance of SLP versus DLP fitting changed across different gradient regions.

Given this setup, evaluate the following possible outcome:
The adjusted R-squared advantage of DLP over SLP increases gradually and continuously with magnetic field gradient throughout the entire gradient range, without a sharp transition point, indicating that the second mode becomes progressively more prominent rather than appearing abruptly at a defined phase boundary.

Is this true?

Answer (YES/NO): NO